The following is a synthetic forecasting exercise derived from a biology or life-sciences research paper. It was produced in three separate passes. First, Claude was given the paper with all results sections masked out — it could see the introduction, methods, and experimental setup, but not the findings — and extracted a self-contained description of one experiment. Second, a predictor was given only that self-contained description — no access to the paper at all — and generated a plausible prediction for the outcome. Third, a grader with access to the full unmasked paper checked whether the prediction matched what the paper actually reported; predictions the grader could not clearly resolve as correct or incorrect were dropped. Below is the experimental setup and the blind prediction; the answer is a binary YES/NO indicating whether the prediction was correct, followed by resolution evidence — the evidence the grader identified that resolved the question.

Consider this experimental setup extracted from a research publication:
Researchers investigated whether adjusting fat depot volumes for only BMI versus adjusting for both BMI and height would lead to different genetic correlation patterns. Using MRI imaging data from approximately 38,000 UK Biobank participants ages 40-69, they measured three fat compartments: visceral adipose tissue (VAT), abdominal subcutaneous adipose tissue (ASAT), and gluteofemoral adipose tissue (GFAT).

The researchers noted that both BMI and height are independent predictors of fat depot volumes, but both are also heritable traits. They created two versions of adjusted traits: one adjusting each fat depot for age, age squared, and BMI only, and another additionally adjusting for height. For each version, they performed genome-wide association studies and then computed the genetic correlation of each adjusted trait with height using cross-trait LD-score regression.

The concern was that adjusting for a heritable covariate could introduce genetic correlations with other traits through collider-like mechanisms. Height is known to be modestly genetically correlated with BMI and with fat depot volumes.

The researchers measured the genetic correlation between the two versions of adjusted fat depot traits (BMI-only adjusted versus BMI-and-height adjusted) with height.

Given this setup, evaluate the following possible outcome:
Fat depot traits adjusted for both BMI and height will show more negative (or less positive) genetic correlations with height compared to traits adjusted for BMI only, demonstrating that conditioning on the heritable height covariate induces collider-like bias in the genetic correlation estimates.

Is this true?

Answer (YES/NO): NO